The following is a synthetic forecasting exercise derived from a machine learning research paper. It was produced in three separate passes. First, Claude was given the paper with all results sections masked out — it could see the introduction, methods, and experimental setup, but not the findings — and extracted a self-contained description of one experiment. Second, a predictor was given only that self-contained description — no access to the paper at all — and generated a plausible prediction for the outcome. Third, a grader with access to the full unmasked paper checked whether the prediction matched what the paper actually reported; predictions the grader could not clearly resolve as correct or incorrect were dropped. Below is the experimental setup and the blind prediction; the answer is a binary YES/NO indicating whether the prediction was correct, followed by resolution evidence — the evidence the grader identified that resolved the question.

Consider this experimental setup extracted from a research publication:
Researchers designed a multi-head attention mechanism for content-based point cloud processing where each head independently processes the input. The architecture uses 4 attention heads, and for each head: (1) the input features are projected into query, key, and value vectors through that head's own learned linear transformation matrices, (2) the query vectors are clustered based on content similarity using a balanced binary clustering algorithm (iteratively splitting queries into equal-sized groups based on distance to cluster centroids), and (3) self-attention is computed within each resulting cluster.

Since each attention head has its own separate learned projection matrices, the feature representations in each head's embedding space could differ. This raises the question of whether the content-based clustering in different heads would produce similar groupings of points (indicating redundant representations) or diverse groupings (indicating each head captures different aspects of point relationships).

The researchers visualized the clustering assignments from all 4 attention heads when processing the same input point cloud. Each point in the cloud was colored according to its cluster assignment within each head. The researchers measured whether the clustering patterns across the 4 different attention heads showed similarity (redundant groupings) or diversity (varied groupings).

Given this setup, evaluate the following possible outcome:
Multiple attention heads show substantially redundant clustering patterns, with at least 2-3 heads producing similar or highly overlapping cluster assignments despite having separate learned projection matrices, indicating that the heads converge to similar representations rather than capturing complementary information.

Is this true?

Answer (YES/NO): NO